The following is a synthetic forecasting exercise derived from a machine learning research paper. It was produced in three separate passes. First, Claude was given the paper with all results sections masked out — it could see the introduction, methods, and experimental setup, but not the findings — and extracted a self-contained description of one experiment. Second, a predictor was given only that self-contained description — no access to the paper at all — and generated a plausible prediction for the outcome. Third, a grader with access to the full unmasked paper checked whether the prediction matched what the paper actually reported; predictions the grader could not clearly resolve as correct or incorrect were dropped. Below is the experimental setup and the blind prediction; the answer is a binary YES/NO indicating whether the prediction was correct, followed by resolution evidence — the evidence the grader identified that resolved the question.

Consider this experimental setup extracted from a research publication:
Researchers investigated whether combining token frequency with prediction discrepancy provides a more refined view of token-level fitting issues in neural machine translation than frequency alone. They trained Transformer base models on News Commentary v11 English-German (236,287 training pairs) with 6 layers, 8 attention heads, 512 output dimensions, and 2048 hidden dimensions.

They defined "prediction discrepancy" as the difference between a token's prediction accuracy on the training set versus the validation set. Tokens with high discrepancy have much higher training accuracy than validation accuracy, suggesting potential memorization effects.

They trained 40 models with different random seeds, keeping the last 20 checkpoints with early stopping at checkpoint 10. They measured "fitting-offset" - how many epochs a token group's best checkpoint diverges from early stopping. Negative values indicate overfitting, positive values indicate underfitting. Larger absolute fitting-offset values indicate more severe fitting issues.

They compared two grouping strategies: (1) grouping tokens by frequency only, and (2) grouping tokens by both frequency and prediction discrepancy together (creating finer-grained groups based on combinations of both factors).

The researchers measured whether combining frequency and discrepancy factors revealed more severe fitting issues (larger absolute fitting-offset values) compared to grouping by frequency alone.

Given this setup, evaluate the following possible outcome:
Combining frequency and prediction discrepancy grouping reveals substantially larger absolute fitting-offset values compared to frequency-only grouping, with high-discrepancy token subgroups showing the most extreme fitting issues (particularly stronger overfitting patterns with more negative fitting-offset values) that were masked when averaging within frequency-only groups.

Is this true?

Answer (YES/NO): NO